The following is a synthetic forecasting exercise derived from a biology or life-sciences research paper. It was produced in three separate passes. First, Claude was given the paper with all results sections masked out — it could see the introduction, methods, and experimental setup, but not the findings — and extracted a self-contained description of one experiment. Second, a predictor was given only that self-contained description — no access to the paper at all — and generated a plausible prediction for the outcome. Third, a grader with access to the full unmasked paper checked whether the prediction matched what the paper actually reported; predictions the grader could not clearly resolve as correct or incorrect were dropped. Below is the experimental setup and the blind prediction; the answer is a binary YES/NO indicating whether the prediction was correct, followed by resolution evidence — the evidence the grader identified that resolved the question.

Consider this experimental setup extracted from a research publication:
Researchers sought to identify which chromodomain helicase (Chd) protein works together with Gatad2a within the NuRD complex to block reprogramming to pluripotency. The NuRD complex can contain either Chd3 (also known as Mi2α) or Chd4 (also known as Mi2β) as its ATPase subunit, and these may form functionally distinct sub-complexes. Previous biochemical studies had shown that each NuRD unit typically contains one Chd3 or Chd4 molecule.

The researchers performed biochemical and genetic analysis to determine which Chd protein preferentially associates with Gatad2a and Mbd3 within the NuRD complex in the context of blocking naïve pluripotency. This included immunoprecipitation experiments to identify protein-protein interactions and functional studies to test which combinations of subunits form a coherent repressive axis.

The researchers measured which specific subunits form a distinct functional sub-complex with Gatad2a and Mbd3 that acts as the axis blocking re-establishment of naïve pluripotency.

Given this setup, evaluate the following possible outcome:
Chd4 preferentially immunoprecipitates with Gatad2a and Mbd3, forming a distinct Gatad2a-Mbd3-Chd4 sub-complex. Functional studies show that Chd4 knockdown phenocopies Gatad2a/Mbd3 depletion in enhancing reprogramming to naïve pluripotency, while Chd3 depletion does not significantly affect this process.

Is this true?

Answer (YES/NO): YES